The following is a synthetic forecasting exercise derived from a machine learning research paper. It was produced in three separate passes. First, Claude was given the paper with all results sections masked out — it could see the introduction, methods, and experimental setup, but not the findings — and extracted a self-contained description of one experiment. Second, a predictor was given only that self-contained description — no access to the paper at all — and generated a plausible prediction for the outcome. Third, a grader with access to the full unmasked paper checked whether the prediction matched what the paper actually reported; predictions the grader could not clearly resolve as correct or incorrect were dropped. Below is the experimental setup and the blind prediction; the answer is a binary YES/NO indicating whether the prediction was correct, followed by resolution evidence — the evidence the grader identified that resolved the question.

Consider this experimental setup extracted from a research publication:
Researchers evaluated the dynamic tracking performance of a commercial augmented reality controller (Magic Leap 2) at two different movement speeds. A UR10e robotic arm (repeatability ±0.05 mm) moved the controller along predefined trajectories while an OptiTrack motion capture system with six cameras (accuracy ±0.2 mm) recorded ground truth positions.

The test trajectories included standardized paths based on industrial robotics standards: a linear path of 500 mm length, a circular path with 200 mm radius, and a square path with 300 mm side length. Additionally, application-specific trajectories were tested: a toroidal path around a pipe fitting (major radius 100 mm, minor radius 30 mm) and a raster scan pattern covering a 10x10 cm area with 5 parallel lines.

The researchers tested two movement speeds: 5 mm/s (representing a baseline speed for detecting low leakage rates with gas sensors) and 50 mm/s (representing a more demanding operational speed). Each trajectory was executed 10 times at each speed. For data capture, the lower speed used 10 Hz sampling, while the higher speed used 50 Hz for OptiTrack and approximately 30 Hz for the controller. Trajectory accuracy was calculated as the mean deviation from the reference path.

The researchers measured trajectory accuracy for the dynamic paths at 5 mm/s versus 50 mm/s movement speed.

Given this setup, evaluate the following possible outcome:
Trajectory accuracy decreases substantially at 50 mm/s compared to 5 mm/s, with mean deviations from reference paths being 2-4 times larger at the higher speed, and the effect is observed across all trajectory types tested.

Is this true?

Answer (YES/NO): NO